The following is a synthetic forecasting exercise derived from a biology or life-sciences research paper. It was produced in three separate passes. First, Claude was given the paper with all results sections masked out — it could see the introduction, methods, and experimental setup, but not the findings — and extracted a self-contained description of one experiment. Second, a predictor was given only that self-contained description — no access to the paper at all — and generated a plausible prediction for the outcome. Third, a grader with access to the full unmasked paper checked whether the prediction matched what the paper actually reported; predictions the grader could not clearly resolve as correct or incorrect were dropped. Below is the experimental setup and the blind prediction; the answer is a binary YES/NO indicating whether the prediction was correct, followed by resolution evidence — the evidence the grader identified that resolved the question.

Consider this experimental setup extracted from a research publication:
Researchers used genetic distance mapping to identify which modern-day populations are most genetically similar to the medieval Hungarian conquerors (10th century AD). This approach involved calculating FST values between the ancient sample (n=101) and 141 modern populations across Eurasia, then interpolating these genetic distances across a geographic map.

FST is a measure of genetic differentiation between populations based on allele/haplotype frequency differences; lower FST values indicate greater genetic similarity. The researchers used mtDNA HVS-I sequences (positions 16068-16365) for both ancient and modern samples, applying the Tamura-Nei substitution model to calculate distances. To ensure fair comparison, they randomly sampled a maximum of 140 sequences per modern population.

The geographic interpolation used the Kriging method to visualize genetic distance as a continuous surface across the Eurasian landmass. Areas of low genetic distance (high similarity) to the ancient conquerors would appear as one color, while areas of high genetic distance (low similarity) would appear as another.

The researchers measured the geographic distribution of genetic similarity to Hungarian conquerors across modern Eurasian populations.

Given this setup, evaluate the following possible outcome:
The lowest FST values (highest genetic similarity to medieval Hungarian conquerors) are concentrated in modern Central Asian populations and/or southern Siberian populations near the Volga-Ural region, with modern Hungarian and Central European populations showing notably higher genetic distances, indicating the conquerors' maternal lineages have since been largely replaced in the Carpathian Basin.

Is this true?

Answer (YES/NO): NO